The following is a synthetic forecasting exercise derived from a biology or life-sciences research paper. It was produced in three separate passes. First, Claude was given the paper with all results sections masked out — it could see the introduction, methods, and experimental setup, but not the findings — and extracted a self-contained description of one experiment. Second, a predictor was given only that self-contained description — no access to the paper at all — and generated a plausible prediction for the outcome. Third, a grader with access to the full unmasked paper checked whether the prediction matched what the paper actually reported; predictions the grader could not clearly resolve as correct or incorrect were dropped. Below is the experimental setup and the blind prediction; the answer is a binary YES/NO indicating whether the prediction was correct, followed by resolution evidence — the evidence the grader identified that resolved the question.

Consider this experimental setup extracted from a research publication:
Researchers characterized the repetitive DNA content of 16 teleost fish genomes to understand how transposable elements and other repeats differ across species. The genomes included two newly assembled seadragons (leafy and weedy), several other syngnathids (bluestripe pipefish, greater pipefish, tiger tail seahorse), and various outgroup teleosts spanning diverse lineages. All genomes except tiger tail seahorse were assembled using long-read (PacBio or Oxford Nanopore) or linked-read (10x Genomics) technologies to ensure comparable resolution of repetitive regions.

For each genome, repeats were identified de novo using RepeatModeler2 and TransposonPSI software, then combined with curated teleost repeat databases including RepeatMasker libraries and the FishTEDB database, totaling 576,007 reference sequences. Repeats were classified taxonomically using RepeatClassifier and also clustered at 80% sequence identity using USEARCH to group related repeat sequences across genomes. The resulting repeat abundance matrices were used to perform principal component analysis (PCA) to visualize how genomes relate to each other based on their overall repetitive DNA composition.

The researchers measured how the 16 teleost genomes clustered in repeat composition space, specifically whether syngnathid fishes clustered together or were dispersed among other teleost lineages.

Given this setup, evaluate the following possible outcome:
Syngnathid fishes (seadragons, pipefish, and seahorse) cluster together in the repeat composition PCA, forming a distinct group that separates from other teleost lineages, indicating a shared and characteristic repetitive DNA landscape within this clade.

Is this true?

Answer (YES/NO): NO